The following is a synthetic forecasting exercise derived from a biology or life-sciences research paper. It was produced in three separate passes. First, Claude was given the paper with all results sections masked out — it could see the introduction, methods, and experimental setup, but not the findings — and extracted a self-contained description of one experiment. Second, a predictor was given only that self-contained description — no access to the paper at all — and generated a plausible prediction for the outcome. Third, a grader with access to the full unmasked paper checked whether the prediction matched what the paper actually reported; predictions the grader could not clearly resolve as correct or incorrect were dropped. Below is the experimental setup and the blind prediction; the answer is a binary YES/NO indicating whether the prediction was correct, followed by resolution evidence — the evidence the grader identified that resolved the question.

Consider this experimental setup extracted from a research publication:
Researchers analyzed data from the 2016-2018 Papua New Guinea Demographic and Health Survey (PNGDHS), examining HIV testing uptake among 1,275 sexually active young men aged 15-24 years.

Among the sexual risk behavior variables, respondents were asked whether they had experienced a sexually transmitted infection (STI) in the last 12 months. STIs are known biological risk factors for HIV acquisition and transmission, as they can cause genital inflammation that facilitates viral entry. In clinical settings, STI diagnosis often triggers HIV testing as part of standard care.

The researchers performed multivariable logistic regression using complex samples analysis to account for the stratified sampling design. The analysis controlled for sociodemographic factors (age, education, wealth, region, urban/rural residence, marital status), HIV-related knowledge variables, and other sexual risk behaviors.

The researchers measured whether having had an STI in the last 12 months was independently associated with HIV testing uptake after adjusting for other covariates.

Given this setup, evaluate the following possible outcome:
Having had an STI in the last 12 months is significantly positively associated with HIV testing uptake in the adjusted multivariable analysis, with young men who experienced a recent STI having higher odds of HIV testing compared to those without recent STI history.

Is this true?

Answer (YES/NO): NO